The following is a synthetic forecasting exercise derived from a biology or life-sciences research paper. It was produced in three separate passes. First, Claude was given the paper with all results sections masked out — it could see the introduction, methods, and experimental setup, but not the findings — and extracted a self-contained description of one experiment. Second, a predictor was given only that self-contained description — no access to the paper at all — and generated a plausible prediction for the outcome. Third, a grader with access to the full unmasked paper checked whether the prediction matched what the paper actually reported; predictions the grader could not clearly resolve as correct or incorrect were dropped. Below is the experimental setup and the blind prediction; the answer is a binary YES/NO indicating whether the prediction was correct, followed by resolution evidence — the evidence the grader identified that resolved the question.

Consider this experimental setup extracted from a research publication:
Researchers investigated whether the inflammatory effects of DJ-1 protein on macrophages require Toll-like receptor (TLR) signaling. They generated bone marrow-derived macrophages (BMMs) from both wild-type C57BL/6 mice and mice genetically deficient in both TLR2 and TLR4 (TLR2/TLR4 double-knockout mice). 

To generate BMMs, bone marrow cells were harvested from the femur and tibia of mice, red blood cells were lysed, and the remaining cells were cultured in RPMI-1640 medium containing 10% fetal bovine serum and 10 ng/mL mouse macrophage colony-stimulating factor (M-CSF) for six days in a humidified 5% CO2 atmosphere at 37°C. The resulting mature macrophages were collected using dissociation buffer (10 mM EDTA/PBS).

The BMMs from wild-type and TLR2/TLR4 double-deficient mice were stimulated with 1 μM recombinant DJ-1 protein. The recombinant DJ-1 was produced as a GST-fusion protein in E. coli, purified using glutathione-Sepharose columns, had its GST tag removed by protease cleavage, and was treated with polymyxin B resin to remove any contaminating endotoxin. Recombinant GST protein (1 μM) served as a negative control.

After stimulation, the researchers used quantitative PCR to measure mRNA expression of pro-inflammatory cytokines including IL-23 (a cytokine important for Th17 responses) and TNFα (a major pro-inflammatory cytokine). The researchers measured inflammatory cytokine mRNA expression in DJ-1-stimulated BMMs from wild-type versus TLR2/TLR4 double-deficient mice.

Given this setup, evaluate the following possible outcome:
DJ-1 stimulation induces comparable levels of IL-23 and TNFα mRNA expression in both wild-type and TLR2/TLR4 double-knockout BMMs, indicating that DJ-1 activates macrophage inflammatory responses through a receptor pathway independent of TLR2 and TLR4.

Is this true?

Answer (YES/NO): NO